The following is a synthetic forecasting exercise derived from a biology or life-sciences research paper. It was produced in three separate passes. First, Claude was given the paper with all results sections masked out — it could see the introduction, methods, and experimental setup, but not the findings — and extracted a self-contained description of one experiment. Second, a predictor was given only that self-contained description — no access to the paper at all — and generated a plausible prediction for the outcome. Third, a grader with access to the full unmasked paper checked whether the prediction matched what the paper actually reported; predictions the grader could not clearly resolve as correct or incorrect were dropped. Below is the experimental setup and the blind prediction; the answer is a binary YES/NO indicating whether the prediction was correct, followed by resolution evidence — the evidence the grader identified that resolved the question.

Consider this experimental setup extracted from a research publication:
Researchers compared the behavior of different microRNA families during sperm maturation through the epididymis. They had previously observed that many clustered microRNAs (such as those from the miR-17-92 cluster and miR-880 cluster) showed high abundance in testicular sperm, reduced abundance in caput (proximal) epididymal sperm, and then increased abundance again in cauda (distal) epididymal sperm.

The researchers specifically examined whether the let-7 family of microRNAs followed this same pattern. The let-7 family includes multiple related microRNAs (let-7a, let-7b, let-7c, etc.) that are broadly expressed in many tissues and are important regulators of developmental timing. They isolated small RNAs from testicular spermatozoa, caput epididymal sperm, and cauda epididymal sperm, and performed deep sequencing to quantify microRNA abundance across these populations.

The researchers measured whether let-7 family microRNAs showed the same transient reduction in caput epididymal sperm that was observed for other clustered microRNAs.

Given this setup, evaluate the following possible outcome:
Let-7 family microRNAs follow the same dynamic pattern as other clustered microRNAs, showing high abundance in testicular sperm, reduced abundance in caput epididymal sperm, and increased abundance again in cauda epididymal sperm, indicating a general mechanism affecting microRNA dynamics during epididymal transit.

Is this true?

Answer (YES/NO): NO